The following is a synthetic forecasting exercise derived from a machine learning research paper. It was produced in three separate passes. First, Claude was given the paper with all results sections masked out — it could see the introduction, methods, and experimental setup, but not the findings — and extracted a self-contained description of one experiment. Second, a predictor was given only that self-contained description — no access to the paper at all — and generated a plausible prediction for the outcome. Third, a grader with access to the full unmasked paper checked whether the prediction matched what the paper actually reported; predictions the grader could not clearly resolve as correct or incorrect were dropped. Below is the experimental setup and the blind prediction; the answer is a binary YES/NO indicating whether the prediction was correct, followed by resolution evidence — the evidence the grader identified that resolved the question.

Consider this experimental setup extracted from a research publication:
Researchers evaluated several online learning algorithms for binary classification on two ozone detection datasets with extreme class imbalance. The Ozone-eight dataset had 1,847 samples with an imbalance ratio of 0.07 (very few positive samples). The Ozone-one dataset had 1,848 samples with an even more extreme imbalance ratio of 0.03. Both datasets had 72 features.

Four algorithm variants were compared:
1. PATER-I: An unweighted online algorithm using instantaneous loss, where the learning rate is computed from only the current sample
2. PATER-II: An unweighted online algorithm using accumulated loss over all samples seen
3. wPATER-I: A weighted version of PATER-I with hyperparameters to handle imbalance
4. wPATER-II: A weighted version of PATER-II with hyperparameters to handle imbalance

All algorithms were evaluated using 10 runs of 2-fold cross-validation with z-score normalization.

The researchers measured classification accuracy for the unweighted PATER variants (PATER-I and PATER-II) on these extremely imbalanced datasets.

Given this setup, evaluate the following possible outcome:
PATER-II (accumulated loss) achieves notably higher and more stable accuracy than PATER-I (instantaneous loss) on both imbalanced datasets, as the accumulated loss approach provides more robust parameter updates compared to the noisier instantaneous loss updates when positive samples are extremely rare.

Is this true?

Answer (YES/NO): NO